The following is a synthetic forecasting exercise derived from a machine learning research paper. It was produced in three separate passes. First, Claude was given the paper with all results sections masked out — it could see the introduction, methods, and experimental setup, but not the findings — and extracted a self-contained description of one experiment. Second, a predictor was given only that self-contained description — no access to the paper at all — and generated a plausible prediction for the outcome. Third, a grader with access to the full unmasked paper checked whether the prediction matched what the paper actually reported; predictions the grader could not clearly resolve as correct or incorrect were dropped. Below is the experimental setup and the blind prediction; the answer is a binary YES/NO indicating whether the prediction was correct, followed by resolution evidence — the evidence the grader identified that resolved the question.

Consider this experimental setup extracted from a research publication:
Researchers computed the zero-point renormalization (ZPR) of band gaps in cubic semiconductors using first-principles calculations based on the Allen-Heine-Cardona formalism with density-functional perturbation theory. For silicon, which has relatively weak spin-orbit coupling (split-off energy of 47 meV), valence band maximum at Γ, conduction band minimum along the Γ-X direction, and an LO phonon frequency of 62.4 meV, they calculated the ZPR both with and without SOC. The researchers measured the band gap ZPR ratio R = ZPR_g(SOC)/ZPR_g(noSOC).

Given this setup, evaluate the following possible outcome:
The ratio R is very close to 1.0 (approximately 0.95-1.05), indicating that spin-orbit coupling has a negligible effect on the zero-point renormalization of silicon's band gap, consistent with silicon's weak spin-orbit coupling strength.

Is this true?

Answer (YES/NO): YES